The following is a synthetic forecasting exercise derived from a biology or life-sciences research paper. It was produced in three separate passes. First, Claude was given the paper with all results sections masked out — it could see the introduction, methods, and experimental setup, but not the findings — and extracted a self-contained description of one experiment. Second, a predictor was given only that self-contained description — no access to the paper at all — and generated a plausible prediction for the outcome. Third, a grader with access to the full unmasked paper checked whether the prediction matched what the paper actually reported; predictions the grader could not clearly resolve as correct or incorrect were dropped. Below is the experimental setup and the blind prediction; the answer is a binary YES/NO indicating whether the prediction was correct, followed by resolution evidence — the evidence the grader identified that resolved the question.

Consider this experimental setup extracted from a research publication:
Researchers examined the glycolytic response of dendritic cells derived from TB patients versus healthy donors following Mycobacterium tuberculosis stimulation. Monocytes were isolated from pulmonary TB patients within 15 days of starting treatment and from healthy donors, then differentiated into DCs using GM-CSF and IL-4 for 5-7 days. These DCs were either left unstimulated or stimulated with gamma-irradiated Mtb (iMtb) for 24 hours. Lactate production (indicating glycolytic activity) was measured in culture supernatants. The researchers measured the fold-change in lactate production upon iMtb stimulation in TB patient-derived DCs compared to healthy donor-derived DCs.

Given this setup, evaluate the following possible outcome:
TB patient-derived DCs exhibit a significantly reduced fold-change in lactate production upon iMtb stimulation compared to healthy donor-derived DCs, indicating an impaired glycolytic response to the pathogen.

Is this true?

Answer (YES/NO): YES